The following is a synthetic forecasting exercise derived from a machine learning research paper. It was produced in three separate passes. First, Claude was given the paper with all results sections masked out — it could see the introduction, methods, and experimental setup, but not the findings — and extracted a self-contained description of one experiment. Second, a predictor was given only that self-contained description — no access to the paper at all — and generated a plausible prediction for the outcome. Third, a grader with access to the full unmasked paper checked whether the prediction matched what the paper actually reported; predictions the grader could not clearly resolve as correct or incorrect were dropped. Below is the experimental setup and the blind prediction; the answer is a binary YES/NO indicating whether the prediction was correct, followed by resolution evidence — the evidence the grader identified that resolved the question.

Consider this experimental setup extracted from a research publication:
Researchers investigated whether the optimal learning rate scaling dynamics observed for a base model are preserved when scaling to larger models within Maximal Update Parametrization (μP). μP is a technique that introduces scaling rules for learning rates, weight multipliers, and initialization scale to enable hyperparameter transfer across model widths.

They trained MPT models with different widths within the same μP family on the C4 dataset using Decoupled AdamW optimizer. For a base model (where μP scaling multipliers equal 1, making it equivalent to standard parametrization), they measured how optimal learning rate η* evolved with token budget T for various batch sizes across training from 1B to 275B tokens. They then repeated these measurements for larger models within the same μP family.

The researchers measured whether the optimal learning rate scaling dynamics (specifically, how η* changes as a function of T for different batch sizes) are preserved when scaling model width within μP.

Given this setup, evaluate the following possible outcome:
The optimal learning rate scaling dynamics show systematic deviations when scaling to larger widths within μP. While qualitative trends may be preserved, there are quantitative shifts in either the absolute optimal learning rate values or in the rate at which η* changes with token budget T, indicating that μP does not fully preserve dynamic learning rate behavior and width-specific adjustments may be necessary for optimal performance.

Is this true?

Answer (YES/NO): NO